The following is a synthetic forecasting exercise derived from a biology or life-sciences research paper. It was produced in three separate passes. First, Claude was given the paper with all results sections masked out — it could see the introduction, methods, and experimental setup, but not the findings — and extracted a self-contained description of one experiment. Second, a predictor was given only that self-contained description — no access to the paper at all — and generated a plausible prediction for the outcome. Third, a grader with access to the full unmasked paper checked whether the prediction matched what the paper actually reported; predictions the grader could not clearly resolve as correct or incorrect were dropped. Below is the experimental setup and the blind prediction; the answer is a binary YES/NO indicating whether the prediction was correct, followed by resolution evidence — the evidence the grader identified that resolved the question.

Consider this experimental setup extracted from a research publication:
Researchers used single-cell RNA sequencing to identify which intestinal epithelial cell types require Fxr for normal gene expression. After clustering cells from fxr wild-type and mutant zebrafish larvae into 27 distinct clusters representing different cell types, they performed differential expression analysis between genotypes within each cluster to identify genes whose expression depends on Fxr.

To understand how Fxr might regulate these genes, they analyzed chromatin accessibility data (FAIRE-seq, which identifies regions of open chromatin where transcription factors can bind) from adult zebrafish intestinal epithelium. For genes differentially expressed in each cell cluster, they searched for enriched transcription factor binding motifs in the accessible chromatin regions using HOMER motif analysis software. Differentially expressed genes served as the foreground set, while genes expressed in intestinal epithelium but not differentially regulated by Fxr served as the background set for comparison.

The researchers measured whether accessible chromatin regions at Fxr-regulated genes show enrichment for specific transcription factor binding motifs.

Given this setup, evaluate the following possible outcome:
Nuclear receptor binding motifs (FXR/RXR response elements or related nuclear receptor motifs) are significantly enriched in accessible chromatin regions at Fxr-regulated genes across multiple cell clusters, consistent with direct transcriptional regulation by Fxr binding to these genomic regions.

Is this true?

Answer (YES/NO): NO